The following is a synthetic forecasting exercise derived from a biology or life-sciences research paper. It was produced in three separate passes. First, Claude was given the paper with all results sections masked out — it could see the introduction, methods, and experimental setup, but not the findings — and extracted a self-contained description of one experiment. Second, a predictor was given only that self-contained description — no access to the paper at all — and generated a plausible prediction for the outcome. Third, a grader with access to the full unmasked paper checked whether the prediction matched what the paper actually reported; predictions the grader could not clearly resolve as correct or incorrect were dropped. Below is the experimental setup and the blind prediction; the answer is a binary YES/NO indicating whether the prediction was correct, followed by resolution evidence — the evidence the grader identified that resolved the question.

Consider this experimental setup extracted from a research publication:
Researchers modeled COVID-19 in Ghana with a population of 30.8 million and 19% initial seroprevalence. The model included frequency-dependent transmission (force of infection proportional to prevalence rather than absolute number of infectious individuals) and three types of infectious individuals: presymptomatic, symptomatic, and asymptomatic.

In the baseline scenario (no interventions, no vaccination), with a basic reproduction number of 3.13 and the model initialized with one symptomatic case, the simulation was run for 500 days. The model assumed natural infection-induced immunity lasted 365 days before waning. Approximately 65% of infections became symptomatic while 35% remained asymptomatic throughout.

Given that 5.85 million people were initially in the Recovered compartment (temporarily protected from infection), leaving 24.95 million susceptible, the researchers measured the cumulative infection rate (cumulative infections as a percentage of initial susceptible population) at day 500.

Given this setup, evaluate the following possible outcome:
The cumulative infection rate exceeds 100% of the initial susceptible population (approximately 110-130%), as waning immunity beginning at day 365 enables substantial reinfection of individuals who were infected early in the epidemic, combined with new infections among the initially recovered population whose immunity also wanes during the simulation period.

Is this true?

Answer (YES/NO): NO